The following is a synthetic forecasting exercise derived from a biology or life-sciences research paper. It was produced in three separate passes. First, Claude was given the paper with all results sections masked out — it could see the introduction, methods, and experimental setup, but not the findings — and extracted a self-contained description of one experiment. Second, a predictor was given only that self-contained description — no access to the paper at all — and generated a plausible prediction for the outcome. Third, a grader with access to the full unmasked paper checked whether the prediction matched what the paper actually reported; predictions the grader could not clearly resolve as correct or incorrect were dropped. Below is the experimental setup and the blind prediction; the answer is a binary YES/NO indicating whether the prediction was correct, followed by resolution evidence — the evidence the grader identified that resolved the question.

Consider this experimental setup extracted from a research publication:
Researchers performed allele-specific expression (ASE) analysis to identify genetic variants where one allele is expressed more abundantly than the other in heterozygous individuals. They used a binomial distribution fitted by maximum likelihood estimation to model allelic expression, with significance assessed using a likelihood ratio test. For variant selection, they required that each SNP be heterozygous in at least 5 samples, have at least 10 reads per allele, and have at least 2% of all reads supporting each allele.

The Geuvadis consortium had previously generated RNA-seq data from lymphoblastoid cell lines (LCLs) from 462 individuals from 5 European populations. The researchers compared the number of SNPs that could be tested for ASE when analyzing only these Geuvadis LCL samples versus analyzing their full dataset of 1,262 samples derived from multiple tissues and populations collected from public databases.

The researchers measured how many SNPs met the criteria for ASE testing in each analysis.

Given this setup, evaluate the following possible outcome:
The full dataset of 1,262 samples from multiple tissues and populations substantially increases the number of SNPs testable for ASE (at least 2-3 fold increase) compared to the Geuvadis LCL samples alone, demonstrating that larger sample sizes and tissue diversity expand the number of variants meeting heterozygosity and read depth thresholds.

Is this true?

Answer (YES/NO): YES